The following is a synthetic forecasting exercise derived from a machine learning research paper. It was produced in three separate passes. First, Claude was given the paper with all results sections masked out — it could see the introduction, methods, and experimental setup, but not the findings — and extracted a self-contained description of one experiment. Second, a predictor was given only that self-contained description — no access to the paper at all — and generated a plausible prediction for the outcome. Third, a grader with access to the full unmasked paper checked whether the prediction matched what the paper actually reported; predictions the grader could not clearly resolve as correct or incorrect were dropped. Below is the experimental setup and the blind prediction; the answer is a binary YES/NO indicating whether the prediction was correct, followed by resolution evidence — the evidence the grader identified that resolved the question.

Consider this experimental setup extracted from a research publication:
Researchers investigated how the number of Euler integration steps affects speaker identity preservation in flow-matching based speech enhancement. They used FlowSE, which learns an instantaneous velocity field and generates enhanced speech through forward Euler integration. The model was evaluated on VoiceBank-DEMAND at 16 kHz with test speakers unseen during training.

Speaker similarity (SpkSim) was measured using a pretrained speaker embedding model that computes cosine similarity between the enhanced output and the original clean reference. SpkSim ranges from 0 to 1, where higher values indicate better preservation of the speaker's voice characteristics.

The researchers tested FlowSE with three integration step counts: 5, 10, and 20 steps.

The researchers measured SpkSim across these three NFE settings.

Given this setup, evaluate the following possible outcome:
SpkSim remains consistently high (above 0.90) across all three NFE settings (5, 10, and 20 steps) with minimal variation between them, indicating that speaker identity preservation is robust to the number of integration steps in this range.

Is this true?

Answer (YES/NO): NO